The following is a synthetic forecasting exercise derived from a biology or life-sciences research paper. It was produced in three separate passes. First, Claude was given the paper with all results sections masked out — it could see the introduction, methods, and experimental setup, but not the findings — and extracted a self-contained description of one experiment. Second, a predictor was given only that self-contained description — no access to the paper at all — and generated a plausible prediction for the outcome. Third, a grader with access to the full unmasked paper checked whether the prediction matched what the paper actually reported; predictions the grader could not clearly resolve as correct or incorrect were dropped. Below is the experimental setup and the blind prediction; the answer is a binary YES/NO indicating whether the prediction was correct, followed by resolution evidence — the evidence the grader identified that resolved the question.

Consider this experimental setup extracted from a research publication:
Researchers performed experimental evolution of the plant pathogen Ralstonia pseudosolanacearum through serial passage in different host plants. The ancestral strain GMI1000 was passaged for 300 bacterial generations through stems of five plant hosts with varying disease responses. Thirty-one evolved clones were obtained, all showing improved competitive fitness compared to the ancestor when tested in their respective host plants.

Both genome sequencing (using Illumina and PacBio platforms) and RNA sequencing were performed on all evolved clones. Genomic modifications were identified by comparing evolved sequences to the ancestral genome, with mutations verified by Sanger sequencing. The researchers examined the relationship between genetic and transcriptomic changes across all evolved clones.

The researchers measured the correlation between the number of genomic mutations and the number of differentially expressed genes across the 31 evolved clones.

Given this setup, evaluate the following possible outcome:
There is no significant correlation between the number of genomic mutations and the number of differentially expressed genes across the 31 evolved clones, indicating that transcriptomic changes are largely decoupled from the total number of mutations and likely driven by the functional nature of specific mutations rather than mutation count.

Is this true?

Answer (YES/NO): YES